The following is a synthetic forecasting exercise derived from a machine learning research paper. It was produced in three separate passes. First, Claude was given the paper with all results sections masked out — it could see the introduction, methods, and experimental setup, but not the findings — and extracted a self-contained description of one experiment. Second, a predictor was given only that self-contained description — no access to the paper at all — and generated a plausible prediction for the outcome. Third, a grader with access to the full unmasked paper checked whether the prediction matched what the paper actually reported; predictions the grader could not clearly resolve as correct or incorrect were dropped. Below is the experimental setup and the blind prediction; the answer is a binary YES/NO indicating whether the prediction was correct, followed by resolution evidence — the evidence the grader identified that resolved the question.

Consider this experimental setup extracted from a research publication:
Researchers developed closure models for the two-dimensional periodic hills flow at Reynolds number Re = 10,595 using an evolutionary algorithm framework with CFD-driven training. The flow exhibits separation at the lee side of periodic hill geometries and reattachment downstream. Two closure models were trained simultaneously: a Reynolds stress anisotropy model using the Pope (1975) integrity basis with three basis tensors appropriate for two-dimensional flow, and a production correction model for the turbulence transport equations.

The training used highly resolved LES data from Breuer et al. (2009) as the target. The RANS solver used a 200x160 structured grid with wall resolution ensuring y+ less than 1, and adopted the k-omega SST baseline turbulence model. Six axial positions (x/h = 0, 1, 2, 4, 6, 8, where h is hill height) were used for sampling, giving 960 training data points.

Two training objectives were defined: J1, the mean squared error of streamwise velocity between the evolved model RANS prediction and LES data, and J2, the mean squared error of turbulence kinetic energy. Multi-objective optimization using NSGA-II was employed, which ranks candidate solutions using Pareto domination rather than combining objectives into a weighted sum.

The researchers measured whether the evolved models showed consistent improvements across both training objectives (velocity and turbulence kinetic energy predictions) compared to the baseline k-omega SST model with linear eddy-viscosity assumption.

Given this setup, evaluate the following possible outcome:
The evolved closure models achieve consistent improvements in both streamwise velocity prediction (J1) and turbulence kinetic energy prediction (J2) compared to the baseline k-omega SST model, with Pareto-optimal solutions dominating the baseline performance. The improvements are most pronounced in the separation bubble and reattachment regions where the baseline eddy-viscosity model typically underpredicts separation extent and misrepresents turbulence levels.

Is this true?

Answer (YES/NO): NO